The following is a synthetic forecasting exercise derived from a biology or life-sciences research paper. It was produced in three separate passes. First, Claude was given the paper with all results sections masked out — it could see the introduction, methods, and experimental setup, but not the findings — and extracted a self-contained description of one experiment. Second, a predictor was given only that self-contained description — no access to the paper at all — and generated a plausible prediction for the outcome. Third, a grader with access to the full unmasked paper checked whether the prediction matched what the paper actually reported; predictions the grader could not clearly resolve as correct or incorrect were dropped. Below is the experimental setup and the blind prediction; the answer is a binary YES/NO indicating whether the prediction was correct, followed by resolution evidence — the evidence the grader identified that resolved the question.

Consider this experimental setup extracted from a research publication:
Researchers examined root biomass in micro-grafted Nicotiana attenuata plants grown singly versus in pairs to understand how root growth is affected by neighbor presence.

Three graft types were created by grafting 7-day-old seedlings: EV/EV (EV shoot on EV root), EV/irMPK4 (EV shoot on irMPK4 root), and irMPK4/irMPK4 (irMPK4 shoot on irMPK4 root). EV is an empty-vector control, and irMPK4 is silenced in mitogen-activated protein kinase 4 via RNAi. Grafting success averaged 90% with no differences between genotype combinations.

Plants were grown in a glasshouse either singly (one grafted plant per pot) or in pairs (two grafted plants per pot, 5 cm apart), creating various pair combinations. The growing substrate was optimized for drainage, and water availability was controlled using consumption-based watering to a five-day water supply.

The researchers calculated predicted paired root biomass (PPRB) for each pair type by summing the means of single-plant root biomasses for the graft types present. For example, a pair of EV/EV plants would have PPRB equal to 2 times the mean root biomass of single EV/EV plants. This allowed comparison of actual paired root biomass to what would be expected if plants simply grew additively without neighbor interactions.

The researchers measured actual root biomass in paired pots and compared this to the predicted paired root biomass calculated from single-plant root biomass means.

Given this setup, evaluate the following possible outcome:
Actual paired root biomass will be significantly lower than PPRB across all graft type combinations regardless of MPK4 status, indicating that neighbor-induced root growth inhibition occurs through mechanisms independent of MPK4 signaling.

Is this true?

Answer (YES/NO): NO